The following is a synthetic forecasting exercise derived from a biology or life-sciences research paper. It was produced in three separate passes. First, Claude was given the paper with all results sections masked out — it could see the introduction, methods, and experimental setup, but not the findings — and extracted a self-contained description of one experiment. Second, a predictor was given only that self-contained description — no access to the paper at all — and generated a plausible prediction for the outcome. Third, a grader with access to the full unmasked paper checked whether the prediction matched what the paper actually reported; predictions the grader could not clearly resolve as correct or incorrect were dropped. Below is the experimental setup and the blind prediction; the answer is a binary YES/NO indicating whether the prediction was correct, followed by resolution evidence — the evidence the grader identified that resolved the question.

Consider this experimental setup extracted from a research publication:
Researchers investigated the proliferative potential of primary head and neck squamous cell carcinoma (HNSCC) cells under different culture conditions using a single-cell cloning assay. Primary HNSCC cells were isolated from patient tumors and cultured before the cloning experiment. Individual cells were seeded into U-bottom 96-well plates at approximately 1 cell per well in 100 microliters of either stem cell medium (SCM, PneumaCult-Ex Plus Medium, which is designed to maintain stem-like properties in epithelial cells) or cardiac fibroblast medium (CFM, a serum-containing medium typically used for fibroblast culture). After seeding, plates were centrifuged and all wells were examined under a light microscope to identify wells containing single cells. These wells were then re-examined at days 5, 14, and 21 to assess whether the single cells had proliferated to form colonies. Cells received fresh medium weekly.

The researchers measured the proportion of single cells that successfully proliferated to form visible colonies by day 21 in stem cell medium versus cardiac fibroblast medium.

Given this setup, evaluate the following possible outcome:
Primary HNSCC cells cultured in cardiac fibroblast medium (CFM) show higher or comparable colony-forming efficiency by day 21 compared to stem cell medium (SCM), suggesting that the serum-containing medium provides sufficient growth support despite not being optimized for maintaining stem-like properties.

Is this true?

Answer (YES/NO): NO